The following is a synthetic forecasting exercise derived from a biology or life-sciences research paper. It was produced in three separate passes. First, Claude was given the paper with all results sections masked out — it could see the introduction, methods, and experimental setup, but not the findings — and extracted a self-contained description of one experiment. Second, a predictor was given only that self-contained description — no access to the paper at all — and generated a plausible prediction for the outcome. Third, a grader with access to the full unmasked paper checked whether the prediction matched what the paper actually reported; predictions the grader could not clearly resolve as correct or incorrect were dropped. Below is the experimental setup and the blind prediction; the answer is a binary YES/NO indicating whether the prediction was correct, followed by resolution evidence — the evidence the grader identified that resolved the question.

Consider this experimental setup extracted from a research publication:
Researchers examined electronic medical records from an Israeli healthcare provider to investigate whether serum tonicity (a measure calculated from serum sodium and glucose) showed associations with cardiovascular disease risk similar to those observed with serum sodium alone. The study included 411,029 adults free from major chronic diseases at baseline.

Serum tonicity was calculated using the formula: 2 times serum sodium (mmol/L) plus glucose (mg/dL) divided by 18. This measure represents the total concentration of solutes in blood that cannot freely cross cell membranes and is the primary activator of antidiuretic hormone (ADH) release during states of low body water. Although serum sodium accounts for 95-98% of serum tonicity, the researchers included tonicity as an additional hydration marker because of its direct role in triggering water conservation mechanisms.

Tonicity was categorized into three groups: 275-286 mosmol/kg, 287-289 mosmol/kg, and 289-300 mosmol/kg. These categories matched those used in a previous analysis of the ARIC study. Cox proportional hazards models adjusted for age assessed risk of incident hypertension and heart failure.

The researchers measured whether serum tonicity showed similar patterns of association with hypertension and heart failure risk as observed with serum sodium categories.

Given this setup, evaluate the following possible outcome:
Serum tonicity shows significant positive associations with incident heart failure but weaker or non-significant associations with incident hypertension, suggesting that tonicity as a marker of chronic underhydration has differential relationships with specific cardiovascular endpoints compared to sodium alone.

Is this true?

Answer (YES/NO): NO